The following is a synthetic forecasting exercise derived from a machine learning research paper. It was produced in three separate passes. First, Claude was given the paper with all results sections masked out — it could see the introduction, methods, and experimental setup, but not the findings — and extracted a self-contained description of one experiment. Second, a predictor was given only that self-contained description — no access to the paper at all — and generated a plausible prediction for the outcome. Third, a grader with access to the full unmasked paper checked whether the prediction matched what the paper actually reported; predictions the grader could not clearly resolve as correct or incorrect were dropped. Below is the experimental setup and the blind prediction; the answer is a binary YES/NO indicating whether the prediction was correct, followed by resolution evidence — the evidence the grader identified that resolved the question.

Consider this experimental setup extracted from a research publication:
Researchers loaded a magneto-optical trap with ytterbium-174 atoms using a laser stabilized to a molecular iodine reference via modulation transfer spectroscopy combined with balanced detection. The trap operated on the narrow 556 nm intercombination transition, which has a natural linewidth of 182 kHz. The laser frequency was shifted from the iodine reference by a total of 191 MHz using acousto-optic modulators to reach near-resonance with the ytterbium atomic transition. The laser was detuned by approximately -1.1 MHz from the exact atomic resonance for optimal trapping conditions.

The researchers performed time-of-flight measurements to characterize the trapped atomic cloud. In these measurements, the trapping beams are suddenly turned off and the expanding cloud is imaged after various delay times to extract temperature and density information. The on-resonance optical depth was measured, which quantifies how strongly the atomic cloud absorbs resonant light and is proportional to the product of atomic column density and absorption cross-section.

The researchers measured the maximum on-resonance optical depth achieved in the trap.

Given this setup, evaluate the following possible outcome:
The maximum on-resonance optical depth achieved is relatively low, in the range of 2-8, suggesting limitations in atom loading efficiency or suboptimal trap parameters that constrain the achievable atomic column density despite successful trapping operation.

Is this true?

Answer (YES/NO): NO